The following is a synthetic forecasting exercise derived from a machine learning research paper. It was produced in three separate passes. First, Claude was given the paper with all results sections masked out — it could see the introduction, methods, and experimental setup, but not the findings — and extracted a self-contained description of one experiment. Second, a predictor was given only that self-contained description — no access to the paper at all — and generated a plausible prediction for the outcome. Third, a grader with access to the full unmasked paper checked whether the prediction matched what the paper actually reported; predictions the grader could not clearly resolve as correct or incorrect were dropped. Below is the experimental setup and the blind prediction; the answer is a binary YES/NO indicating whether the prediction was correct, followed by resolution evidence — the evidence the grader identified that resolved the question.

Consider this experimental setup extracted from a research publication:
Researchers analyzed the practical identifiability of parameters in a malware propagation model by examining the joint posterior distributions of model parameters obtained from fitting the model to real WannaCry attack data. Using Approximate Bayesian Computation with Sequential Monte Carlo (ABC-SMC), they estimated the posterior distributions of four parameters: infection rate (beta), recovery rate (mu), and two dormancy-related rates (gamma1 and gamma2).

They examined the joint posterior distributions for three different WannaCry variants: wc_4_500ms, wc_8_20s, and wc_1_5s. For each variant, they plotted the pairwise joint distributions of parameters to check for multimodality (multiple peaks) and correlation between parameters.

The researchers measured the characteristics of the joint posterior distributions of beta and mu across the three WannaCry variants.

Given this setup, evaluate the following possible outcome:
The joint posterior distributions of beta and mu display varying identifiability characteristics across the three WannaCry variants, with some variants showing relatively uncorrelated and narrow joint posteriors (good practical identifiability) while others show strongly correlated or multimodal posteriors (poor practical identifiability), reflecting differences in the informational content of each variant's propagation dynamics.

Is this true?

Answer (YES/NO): YES